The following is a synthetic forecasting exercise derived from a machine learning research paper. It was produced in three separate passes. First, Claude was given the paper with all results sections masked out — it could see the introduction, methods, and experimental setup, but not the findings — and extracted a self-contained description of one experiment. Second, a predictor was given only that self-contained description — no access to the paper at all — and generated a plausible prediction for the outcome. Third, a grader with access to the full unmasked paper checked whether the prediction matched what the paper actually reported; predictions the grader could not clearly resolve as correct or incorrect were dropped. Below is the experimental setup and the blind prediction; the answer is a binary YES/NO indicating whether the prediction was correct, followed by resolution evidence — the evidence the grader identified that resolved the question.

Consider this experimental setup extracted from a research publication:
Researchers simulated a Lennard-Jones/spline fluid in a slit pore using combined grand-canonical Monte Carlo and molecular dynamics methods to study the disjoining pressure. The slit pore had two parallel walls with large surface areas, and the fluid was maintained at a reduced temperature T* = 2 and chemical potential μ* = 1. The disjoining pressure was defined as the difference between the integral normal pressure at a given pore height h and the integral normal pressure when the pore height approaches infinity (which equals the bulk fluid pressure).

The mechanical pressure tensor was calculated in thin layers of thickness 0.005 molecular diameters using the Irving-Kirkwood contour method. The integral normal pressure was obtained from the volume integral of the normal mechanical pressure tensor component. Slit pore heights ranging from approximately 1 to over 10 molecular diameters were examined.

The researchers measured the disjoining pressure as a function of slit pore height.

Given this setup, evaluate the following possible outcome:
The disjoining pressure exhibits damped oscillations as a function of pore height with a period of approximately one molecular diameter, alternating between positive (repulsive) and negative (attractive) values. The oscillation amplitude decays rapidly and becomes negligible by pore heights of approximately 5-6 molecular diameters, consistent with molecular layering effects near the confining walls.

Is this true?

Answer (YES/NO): NO